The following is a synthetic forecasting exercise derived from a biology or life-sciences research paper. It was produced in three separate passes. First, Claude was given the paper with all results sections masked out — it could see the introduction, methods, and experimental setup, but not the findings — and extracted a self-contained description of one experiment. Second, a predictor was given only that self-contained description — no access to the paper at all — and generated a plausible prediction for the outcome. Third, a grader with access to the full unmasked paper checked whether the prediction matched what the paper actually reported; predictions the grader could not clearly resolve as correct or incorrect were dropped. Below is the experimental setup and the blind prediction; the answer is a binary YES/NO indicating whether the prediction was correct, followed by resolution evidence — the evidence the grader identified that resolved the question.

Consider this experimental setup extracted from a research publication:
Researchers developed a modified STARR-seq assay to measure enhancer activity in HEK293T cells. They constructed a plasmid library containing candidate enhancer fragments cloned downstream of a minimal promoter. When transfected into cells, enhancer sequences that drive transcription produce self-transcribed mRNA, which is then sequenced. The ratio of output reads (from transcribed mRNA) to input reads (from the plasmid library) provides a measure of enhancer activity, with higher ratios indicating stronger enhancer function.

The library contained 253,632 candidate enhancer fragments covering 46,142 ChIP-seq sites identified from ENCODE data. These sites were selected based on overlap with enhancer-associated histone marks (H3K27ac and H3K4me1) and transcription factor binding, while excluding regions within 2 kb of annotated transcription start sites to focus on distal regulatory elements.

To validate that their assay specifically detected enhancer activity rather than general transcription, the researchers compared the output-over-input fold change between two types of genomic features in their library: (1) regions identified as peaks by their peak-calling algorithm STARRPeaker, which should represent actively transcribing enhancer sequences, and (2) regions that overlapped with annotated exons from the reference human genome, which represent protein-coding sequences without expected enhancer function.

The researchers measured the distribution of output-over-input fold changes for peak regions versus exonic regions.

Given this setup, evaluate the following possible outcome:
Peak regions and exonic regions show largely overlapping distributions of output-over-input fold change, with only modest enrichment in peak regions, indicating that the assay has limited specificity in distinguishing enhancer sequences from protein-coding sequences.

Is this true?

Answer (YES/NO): NO